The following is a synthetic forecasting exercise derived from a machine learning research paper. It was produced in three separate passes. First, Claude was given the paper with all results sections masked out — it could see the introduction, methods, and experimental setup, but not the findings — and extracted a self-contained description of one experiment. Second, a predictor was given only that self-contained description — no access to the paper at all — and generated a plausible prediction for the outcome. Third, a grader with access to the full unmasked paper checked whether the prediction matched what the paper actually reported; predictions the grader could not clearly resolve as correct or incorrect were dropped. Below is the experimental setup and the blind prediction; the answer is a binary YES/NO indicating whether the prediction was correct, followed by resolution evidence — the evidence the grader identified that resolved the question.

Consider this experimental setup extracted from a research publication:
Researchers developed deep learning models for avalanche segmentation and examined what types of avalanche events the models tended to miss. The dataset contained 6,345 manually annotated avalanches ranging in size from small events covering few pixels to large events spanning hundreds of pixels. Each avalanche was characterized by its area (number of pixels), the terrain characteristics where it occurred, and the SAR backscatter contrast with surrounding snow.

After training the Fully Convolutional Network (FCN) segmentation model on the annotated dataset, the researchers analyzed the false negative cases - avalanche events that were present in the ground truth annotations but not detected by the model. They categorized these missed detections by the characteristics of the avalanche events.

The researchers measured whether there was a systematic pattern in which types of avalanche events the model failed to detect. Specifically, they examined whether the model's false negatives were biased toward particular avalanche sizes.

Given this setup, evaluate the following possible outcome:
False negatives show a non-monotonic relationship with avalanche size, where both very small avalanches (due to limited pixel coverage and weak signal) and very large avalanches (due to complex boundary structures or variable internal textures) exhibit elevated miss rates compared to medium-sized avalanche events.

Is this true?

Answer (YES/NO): NO